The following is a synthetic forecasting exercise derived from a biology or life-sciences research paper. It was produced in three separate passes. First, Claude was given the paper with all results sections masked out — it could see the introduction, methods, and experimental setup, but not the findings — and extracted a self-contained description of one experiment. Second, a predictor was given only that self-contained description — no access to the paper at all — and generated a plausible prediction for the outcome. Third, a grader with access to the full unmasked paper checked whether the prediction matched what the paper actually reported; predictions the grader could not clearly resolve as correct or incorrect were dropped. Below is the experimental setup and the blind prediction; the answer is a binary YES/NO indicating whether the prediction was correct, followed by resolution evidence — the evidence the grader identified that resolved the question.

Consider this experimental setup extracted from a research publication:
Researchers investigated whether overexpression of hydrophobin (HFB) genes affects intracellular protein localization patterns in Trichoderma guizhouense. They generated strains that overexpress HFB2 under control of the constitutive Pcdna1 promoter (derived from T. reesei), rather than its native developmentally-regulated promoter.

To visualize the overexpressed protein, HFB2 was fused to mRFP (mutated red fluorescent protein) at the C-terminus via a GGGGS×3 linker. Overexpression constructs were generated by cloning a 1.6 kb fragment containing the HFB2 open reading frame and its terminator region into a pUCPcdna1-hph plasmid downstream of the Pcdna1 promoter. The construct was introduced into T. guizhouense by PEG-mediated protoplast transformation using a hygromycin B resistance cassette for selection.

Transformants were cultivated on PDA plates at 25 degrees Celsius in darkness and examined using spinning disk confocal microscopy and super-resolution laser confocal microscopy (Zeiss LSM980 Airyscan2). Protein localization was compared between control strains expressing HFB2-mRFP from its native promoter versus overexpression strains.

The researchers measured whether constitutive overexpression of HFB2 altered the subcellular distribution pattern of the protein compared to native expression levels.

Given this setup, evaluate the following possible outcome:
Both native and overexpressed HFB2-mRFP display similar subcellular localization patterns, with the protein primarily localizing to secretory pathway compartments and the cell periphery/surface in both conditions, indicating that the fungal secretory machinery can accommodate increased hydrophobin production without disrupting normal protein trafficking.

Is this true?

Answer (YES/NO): NO